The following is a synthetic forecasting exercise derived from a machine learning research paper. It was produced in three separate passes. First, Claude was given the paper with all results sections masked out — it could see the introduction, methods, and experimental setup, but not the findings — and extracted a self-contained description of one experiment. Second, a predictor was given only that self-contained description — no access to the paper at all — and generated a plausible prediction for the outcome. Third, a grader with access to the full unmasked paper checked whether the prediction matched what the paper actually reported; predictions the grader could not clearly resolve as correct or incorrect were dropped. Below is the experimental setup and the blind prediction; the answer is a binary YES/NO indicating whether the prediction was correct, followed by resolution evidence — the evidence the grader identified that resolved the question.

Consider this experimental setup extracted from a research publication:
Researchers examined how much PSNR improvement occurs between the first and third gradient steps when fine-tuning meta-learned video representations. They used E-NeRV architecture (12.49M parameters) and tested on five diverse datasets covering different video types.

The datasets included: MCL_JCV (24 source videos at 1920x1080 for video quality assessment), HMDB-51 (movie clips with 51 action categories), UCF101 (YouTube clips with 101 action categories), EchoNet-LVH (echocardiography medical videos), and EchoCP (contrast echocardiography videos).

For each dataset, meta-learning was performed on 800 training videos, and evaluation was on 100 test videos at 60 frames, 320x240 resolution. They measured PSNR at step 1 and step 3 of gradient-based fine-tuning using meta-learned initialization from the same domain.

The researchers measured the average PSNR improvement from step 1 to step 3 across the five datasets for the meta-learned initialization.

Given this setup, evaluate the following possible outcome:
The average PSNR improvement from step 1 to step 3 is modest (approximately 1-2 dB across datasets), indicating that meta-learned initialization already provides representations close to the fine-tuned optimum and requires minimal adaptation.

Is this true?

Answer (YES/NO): NO